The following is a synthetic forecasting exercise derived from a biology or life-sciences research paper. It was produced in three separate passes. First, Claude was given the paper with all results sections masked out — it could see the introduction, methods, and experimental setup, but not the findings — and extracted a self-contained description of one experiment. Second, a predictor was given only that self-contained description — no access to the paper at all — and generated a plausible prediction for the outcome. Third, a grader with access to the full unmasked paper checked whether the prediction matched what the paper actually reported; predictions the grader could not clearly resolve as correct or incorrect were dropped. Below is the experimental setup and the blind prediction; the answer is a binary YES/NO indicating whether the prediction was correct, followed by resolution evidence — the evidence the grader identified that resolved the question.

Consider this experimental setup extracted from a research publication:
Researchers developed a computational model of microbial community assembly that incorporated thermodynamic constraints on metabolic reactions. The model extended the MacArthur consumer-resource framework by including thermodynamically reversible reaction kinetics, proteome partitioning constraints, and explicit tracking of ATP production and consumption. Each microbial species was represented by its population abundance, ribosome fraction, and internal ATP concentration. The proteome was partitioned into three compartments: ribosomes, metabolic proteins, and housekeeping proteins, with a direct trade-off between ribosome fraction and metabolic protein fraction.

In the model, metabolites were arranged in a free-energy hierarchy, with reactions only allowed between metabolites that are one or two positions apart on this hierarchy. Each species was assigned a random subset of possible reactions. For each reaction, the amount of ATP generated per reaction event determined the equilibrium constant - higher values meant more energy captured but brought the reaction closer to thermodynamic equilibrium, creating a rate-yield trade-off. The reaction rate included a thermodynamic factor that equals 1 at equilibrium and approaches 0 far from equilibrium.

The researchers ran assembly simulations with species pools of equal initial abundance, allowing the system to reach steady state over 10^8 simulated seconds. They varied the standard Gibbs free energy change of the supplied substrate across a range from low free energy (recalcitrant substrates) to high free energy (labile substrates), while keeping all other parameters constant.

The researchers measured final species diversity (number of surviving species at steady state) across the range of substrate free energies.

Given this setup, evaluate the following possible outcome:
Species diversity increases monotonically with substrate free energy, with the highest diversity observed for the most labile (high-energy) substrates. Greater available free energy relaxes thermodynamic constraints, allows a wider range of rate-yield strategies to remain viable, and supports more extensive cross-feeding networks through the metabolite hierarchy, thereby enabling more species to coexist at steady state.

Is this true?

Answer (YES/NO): YES